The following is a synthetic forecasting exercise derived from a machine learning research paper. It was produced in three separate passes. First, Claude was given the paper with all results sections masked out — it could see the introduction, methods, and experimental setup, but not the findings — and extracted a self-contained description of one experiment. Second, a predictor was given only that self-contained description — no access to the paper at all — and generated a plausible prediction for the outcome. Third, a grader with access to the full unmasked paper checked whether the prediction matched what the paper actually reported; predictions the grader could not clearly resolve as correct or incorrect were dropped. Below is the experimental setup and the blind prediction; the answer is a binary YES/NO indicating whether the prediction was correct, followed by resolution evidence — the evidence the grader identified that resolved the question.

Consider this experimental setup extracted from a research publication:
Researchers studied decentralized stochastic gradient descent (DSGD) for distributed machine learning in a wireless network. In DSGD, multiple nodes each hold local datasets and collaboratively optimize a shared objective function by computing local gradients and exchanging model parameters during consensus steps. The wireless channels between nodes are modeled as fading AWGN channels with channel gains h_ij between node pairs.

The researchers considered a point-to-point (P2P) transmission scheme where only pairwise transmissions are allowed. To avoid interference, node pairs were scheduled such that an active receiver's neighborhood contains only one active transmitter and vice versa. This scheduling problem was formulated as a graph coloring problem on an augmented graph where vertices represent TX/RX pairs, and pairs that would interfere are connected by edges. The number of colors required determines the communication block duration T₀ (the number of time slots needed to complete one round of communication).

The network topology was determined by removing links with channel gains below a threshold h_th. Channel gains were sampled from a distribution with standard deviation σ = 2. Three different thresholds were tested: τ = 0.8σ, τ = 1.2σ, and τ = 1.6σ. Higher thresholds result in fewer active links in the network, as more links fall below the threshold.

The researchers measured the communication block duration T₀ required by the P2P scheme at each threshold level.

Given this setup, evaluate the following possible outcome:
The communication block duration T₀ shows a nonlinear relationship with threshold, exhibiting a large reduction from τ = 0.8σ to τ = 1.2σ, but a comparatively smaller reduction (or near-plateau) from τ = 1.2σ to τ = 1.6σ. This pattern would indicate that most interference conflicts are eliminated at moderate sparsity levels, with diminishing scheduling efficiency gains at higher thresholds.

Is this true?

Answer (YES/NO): NO